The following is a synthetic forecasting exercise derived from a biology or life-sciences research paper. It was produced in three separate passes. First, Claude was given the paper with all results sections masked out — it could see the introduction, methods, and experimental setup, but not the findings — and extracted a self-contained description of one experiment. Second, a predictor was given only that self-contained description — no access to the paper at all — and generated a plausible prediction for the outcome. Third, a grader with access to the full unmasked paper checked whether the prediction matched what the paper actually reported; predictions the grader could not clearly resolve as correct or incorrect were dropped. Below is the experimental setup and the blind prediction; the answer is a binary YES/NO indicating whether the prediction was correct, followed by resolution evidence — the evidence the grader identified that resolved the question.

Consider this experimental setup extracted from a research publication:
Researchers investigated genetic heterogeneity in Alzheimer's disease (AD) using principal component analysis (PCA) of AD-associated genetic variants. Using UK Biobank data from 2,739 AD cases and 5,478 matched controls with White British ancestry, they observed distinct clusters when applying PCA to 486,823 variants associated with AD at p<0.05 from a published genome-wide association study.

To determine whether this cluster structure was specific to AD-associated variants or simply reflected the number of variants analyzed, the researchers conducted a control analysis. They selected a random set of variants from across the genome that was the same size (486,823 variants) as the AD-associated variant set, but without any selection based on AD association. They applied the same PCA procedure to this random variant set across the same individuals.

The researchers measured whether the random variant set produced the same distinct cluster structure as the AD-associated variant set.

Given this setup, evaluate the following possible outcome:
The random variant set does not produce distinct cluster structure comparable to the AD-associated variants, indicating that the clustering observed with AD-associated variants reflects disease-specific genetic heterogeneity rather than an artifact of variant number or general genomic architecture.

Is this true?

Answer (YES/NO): YES